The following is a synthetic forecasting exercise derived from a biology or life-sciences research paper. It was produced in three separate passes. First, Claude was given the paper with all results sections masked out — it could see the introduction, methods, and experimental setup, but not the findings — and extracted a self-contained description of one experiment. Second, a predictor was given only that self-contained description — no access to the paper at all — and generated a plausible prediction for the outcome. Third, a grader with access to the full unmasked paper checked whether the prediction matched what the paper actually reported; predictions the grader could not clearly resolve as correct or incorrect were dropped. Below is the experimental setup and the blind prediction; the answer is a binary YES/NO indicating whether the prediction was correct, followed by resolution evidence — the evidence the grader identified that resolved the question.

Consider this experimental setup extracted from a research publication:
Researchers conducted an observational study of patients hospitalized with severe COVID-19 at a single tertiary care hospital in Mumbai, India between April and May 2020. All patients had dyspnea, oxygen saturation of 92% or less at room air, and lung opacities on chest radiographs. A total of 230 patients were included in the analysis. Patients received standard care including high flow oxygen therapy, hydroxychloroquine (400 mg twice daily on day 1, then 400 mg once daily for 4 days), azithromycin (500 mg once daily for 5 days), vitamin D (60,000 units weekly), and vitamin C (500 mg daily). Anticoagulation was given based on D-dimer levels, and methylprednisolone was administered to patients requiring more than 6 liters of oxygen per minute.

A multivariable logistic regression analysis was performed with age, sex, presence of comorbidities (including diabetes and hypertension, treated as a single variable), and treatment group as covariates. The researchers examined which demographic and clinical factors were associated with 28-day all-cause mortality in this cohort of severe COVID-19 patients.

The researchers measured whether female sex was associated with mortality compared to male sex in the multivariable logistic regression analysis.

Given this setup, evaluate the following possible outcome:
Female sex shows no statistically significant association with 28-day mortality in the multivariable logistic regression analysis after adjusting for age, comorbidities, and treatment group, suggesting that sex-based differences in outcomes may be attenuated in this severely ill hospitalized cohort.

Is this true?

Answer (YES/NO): NO